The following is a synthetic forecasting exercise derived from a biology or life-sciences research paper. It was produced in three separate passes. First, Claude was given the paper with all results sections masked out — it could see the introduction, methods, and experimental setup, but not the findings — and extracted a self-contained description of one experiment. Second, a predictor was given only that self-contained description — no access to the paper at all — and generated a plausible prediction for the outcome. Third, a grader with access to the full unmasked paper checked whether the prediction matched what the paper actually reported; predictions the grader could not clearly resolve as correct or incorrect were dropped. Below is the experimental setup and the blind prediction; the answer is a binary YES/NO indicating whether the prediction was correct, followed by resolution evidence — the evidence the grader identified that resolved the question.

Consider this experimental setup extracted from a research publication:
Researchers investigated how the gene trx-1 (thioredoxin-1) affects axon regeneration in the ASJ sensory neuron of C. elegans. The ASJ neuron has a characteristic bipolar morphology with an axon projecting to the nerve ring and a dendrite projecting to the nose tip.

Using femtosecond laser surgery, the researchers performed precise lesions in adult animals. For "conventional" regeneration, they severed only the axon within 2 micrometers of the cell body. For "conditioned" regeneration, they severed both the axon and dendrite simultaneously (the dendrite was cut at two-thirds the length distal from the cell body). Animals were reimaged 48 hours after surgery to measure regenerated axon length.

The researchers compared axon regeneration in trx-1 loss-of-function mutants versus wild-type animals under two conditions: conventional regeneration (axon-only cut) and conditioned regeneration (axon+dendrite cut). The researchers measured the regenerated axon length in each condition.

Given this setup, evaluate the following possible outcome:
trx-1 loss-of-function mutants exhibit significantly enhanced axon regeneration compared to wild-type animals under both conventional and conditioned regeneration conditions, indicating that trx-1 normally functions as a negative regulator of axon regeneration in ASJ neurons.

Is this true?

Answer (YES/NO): NO